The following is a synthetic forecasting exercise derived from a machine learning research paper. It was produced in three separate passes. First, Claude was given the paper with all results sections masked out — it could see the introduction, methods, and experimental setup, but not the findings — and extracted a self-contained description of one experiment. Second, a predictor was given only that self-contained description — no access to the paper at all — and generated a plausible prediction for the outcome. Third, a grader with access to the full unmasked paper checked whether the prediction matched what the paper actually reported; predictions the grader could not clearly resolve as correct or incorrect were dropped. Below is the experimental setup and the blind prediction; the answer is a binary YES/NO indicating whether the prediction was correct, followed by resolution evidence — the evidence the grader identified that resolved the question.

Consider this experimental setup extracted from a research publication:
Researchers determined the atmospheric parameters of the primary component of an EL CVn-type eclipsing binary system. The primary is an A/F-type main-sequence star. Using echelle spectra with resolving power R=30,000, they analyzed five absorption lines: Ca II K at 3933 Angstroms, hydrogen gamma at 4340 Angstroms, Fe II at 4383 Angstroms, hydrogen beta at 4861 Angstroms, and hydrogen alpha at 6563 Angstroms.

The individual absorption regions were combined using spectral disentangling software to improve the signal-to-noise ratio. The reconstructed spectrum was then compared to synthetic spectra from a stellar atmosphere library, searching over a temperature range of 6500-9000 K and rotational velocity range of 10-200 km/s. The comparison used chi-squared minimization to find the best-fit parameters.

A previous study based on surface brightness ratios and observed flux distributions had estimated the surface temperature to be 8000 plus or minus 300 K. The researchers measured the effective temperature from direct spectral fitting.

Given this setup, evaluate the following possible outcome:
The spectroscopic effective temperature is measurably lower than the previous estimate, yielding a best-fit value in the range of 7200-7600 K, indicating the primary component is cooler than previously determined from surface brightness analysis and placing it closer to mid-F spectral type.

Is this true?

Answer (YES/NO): NO